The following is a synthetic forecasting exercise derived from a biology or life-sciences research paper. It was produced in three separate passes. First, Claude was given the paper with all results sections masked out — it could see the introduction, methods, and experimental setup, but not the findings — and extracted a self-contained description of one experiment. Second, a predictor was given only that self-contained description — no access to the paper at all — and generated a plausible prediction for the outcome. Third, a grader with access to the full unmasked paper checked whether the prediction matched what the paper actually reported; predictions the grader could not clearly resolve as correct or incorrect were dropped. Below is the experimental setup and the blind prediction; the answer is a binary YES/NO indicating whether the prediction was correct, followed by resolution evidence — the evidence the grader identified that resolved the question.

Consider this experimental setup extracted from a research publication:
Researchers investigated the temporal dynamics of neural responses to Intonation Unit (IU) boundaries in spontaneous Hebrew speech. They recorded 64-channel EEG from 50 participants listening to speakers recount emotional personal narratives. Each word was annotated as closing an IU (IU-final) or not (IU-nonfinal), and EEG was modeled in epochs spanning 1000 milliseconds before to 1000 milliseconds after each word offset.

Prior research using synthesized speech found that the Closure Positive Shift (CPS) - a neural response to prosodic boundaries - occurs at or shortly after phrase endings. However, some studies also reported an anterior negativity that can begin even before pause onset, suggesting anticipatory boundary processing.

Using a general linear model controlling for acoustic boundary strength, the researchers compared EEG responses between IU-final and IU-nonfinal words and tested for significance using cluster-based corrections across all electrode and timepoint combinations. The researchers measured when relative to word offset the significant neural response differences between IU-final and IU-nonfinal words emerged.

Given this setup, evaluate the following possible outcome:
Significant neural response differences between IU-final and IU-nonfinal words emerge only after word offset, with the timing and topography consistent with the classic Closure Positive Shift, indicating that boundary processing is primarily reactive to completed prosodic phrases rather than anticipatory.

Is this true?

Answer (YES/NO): NO